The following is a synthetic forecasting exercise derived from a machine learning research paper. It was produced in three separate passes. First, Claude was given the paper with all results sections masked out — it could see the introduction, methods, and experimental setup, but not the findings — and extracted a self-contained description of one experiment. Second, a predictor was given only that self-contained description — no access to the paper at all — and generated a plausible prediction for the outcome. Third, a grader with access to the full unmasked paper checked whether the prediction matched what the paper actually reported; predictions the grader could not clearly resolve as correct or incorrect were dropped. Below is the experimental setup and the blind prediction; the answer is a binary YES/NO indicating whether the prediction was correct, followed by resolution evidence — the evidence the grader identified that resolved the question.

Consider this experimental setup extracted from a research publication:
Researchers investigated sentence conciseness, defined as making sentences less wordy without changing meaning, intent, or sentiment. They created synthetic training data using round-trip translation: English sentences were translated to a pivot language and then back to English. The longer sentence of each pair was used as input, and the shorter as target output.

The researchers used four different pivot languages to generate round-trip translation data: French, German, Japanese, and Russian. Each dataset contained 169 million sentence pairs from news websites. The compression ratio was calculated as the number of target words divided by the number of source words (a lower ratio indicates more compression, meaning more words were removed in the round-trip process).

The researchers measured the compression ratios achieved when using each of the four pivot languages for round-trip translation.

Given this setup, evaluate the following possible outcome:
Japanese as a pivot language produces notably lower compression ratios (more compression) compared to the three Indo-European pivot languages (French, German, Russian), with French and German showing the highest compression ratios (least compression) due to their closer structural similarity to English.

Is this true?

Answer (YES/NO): YES